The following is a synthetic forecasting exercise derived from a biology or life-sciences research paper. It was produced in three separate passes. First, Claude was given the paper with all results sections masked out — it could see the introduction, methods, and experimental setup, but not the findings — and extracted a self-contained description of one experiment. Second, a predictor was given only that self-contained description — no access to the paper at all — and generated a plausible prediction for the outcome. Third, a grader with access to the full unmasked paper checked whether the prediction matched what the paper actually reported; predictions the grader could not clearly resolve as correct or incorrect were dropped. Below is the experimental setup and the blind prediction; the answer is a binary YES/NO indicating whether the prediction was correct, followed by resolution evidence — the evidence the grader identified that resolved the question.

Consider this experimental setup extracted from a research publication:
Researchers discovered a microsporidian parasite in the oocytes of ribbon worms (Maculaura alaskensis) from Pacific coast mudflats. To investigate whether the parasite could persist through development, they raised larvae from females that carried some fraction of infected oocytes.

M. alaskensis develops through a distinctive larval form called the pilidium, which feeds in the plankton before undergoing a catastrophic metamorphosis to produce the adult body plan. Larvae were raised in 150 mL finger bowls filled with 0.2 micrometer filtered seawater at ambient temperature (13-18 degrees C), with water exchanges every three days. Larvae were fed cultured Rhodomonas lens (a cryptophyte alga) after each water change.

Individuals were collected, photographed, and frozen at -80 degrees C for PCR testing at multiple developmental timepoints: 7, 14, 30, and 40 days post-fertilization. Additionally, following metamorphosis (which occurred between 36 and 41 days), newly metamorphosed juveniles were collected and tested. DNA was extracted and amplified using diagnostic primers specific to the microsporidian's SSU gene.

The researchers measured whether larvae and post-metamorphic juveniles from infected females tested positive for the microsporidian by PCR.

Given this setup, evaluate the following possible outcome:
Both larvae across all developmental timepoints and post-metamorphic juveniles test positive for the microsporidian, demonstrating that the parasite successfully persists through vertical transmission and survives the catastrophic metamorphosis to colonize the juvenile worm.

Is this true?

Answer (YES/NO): NO